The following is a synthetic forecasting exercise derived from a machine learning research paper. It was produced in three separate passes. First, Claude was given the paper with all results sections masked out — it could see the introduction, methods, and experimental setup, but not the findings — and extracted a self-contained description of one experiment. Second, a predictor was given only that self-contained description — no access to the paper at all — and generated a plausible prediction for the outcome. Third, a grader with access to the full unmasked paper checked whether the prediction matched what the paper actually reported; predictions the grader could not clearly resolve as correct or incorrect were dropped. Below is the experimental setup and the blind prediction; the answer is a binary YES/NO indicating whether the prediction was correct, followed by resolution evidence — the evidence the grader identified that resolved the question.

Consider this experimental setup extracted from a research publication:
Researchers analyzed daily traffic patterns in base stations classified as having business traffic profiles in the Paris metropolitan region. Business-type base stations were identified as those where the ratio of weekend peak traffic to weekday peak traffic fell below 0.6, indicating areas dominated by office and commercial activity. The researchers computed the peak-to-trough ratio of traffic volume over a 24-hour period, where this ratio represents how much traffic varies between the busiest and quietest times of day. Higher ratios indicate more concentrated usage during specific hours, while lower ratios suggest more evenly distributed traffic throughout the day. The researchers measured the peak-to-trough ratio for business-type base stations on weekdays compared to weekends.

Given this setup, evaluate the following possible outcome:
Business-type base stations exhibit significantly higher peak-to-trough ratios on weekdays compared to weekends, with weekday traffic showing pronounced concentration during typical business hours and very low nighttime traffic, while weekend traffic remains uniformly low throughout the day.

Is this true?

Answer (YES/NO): NO